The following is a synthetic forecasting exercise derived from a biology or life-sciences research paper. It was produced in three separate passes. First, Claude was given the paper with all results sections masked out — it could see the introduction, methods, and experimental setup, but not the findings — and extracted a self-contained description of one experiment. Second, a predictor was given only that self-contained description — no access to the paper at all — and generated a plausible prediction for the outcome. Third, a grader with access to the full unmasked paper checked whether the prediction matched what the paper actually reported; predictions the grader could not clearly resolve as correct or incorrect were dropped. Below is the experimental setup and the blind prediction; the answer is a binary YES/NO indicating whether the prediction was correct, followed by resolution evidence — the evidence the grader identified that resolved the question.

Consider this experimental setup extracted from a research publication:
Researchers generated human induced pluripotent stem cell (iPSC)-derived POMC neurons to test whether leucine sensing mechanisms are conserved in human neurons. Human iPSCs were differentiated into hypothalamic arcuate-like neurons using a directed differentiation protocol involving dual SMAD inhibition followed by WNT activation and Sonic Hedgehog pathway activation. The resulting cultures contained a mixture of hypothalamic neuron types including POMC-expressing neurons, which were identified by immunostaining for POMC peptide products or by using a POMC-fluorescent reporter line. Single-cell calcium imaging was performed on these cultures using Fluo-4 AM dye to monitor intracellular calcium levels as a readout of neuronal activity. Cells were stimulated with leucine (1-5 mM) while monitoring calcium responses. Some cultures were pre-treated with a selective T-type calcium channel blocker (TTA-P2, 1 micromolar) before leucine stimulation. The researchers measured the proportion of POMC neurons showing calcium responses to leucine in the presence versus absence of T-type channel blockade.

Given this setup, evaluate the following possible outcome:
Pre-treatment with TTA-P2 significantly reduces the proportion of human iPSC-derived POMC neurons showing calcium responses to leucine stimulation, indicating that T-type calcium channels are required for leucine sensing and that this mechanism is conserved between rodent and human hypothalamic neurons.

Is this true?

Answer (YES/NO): YES